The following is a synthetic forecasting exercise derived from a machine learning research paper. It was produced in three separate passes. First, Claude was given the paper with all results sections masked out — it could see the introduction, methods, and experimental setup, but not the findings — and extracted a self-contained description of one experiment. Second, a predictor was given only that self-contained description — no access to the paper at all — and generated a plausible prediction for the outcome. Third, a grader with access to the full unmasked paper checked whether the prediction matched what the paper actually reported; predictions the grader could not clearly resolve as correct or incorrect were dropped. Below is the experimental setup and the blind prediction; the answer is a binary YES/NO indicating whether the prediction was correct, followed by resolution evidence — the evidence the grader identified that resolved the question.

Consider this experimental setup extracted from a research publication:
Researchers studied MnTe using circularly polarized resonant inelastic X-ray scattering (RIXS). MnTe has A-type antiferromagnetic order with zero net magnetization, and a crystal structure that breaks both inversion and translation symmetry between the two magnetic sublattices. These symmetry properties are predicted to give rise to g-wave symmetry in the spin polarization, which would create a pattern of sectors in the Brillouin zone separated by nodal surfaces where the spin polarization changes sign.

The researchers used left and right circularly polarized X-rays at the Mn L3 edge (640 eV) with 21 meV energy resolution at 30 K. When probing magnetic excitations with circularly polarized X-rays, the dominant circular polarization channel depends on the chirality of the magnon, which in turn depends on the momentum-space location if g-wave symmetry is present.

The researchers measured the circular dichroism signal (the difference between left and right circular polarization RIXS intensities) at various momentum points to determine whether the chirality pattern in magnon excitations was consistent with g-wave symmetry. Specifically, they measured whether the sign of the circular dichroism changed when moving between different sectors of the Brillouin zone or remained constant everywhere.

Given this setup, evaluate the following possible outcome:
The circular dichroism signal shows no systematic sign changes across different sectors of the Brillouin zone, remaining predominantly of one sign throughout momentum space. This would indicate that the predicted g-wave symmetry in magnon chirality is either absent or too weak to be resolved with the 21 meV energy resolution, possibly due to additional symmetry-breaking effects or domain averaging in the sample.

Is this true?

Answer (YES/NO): NO